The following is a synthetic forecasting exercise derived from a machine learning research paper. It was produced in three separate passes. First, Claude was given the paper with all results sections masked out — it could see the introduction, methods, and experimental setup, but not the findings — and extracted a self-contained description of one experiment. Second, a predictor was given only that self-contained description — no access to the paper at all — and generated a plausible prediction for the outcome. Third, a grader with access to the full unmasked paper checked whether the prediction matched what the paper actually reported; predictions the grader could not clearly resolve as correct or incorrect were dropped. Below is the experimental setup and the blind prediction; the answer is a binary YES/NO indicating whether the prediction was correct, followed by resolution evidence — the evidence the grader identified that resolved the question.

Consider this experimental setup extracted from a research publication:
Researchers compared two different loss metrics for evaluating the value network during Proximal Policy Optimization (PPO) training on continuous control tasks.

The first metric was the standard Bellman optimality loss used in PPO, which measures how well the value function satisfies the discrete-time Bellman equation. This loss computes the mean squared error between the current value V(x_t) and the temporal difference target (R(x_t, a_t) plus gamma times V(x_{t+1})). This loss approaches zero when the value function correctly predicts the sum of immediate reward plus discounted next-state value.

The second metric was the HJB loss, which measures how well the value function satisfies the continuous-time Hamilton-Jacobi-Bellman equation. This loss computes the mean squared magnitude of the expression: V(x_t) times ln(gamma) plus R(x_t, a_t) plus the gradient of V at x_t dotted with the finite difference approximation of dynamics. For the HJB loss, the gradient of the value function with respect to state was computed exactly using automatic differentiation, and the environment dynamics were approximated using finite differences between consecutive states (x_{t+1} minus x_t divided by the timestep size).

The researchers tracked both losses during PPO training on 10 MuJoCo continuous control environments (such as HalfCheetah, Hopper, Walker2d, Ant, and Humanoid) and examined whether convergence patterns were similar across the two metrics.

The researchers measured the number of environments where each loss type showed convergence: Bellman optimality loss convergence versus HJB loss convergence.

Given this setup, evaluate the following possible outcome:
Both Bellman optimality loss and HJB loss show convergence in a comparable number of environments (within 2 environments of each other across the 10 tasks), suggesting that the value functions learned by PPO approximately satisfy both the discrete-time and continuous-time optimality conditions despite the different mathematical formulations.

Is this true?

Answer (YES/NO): NO